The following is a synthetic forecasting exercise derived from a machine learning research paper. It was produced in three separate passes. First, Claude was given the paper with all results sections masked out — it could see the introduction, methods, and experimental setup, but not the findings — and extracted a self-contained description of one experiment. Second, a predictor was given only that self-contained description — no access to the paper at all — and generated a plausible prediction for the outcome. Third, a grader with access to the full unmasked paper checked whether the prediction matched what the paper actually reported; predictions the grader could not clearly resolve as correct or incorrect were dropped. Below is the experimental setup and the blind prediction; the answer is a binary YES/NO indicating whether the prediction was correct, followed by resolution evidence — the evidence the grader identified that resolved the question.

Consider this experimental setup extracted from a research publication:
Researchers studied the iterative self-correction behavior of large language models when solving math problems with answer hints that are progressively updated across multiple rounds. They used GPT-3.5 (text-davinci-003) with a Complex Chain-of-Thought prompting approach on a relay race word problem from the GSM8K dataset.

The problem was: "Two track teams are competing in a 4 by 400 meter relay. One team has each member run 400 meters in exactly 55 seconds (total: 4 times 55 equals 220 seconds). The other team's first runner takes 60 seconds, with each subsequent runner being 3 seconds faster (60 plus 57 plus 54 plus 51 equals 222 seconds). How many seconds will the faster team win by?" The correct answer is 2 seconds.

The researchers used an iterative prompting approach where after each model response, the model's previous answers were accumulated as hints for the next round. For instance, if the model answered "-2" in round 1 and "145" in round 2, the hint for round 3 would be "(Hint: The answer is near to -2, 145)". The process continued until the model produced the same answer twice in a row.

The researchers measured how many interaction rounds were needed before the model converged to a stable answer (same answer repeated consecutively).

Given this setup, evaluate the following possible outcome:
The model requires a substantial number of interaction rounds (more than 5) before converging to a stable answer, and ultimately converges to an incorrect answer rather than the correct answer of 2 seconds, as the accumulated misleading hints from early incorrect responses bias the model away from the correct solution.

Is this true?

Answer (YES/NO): NO